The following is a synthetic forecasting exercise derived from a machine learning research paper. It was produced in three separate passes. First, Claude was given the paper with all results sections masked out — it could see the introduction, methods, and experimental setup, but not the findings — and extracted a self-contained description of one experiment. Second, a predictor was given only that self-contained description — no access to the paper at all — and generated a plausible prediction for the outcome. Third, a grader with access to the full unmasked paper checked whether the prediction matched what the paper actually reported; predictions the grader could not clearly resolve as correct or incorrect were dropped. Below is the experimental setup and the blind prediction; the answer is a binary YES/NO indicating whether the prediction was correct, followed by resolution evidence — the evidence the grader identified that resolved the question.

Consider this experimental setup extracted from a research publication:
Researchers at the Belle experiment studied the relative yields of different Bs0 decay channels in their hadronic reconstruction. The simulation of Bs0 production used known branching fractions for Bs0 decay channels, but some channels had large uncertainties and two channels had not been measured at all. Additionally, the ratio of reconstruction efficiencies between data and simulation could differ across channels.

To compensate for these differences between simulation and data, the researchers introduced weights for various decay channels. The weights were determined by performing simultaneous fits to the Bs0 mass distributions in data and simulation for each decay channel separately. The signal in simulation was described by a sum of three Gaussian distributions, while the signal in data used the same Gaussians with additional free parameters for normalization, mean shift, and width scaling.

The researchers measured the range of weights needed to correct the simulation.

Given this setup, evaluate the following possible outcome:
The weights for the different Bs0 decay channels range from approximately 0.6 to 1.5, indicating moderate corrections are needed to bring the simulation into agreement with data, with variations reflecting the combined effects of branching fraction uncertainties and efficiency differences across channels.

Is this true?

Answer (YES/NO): NO